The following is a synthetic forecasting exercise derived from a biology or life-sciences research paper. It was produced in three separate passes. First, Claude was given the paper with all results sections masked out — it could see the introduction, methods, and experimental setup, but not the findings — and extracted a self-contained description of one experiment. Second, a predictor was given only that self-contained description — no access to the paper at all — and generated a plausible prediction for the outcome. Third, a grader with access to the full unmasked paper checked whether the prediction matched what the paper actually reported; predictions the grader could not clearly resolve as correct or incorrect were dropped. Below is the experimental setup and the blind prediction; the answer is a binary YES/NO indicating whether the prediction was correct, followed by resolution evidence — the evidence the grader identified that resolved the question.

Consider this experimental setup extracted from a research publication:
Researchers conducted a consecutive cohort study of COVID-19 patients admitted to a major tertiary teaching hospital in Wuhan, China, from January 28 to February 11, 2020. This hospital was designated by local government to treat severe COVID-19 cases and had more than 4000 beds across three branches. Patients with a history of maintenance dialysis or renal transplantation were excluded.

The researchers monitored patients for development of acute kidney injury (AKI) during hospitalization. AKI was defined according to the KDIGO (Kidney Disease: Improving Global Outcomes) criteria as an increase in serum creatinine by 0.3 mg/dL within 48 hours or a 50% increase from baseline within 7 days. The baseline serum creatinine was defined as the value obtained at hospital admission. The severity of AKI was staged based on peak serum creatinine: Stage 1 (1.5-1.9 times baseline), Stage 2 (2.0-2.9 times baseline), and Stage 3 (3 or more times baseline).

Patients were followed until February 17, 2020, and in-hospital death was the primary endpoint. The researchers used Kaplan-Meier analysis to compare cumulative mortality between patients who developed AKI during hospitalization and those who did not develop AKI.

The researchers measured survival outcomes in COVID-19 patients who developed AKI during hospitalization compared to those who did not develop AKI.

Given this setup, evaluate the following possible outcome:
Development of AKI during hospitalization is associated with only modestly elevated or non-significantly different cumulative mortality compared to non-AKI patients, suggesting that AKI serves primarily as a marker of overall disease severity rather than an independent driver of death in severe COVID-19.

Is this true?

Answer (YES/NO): NO